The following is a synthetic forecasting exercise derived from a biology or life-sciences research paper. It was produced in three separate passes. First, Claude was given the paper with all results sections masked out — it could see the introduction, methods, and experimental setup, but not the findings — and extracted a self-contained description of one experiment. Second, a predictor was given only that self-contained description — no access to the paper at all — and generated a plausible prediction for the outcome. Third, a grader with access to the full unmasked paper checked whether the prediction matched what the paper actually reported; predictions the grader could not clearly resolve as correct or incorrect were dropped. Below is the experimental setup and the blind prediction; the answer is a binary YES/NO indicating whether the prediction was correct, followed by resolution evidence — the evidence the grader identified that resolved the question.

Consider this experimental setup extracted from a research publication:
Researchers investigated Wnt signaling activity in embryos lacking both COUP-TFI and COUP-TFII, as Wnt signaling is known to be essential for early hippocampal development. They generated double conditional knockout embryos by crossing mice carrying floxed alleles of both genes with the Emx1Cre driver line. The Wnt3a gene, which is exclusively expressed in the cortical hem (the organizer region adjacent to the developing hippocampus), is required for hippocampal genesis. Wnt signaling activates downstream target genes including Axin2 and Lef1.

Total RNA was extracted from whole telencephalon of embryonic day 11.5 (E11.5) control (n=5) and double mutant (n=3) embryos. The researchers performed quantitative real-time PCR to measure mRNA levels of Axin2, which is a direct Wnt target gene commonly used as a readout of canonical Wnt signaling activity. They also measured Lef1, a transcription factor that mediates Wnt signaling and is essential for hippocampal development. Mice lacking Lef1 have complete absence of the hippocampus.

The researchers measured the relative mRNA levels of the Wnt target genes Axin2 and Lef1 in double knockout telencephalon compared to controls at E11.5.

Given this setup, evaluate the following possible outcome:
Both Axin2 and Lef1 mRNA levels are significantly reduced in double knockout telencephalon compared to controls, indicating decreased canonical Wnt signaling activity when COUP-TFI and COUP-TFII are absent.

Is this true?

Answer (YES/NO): NO